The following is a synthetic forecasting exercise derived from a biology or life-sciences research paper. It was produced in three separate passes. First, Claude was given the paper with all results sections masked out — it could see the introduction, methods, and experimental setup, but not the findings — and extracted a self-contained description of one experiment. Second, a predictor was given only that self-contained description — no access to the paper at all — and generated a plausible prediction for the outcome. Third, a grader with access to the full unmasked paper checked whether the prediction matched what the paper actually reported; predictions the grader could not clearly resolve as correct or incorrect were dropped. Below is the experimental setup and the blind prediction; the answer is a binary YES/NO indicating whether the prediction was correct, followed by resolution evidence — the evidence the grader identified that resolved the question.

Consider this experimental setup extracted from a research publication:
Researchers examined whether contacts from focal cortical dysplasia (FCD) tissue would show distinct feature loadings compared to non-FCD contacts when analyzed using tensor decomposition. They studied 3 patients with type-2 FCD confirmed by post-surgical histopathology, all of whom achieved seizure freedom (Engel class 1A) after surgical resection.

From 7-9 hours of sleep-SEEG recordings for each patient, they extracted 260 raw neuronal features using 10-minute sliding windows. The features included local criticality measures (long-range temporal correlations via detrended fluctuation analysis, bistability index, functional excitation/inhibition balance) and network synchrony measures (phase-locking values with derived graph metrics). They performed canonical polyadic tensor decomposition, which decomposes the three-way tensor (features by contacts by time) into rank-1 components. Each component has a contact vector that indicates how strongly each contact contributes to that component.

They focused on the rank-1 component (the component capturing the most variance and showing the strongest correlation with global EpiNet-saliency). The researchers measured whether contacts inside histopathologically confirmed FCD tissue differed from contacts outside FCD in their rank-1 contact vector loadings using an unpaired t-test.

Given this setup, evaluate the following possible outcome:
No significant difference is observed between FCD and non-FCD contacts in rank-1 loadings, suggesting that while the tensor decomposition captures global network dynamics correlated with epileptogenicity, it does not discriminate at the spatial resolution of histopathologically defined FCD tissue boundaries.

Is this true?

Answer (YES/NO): NO